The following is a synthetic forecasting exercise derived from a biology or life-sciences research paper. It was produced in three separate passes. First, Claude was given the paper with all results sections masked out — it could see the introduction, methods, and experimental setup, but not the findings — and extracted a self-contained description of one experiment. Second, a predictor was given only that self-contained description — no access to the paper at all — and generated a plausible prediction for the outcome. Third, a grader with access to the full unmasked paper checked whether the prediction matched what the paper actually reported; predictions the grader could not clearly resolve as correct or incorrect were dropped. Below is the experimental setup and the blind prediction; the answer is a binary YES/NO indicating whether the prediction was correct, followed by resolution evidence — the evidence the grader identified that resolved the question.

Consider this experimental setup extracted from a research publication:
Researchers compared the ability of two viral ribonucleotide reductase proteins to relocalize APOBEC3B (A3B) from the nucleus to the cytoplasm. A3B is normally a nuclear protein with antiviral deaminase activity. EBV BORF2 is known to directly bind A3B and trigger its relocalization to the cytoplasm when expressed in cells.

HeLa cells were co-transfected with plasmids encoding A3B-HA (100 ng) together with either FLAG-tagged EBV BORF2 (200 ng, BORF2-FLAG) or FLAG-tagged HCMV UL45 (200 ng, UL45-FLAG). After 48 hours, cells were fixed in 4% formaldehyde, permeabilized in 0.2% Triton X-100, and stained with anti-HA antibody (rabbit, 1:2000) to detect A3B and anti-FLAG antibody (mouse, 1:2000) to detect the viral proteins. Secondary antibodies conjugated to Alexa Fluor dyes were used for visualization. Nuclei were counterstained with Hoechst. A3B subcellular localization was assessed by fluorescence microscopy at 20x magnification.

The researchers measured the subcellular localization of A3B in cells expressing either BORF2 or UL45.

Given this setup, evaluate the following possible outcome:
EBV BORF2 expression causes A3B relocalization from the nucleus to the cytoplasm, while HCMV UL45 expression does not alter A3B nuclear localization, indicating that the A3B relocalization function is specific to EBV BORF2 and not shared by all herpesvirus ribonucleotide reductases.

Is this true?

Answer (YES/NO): YES